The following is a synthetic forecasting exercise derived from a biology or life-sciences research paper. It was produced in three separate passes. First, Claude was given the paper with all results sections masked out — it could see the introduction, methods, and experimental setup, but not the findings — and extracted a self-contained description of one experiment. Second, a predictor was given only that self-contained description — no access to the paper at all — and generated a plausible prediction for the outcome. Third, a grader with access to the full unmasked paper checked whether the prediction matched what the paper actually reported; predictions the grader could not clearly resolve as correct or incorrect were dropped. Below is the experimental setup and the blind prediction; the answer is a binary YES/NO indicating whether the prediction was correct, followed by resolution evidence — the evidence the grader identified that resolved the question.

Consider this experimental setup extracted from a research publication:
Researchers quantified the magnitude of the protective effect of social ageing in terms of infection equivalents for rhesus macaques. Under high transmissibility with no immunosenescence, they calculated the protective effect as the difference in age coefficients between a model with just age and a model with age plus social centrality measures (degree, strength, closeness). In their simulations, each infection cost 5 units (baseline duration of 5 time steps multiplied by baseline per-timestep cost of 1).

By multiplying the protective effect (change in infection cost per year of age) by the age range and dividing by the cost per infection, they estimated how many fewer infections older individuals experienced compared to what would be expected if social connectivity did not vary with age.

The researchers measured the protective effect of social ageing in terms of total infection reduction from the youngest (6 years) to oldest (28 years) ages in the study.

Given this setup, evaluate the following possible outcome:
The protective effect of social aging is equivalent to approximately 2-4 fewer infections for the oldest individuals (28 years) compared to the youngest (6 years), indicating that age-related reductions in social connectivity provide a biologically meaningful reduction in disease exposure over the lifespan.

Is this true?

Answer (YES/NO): YES